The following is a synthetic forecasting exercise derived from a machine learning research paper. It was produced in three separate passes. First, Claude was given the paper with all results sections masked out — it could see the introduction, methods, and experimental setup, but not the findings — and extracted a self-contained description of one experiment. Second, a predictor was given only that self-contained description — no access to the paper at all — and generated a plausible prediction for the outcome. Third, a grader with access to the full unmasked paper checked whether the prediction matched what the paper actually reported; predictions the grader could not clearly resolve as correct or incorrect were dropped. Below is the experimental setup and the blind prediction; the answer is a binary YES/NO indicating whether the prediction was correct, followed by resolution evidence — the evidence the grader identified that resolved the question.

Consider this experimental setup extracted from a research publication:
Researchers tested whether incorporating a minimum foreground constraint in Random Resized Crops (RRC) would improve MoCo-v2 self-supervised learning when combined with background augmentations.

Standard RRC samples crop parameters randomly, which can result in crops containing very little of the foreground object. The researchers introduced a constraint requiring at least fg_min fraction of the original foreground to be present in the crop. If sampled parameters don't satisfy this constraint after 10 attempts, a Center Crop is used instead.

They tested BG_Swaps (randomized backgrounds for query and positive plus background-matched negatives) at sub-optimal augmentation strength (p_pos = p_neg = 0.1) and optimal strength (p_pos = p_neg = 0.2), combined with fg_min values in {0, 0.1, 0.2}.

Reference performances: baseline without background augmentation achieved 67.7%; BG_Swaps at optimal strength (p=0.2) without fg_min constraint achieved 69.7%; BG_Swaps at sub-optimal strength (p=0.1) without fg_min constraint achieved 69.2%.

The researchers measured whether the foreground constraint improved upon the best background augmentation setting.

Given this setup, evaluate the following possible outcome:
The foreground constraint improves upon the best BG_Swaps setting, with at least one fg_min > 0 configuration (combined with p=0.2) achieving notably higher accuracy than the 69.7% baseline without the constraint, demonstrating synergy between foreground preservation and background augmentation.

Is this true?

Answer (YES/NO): NO